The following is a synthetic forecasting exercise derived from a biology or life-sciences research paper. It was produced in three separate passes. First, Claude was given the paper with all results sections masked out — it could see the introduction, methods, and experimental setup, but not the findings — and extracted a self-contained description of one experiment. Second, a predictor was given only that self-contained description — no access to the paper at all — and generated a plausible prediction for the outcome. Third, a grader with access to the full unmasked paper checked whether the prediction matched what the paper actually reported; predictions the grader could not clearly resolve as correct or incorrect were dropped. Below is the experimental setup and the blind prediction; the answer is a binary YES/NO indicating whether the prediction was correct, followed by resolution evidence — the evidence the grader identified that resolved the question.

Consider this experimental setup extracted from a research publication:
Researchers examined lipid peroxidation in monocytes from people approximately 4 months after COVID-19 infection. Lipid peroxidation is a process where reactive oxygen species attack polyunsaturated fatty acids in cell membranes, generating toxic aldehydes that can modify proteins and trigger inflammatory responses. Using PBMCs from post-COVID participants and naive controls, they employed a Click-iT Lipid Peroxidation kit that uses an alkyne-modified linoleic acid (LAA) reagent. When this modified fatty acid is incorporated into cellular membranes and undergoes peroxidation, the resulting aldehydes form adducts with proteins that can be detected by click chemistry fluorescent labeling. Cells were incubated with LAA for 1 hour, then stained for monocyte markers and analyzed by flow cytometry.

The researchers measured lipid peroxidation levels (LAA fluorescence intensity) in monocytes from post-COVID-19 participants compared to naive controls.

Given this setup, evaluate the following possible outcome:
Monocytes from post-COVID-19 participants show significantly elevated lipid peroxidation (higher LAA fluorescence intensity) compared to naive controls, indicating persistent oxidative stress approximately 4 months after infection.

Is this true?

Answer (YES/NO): NO